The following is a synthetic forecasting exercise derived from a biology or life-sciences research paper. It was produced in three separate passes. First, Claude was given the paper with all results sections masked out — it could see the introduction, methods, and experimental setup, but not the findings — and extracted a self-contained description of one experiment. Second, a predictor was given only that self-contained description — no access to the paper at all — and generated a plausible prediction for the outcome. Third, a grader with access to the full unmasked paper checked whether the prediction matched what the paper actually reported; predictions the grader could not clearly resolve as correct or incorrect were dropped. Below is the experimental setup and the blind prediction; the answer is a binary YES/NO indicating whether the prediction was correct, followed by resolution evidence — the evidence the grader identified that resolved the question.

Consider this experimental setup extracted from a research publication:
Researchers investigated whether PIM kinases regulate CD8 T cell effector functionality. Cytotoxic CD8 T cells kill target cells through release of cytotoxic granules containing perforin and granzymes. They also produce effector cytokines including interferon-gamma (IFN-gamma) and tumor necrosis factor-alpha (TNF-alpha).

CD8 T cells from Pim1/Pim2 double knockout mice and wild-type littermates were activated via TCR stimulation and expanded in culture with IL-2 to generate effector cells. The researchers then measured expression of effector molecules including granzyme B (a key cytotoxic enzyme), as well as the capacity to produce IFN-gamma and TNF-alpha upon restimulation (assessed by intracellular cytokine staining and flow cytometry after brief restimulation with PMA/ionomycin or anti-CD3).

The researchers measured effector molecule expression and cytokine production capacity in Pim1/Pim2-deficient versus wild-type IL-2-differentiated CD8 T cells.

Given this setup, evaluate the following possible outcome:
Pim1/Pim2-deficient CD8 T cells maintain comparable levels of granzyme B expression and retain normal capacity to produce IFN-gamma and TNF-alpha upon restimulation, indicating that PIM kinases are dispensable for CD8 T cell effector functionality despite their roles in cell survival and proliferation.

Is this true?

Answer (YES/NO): NO